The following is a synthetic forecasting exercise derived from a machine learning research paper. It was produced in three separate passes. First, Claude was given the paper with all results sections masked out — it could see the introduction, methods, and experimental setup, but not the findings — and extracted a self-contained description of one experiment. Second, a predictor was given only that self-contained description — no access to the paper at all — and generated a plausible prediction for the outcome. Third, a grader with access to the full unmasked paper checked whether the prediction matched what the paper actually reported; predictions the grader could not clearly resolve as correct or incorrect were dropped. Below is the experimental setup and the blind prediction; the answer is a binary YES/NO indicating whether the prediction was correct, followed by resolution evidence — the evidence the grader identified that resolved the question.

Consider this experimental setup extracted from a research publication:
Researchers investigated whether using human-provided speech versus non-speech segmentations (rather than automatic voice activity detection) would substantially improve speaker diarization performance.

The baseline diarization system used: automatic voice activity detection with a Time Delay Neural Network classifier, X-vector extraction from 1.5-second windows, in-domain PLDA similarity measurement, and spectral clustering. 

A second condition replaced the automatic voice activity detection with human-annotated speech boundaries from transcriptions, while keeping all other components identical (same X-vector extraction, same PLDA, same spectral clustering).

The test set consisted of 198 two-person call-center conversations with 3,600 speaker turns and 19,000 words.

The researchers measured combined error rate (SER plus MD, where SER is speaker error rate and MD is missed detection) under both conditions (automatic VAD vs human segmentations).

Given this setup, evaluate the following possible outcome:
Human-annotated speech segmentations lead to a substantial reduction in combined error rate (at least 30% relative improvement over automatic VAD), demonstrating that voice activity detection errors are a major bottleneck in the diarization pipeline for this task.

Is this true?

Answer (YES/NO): NO